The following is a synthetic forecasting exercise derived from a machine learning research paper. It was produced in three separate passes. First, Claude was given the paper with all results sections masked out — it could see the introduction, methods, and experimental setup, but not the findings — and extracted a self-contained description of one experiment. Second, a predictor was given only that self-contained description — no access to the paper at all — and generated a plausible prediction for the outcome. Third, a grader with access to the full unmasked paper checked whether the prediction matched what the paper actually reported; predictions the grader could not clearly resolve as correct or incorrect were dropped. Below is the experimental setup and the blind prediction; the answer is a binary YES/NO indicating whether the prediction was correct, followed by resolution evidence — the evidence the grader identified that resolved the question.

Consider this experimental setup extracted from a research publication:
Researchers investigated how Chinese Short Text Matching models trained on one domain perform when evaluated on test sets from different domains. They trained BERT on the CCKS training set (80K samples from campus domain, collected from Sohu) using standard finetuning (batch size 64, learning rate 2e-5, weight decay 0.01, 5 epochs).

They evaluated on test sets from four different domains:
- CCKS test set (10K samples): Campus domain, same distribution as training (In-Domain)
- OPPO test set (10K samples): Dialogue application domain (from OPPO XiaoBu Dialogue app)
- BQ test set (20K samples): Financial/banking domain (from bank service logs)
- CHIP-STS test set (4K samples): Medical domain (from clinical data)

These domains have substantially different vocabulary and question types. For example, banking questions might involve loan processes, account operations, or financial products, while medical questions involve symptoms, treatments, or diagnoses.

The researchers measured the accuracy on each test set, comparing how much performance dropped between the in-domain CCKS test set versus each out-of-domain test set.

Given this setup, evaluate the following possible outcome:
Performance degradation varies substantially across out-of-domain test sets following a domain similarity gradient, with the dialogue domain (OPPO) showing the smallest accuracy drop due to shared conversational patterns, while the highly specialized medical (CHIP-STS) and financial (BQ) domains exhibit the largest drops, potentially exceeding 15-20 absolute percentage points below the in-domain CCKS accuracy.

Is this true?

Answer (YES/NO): NO